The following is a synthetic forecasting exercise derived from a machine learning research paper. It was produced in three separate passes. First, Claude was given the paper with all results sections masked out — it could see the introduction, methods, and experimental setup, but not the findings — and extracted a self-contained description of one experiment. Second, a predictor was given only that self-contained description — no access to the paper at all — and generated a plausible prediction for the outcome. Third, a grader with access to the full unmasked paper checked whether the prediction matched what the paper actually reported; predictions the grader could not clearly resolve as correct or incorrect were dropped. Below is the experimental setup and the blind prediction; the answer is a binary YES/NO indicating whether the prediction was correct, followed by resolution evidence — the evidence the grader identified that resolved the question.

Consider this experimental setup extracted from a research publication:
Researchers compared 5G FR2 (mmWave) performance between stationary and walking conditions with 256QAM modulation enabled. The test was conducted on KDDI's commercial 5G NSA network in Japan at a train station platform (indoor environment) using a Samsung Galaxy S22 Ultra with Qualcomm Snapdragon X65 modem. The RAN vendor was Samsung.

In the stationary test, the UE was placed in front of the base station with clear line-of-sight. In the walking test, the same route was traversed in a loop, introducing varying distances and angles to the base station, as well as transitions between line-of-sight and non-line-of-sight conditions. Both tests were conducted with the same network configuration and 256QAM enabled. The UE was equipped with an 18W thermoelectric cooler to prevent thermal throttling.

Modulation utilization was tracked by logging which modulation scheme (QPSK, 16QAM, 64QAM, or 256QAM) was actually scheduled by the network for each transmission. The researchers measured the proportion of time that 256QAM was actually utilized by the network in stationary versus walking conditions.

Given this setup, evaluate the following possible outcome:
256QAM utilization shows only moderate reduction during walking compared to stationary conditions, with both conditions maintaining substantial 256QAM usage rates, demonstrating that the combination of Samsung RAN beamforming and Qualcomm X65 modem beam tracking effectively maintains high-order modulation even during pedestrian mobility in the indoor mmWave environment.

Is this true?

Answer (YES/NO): NO